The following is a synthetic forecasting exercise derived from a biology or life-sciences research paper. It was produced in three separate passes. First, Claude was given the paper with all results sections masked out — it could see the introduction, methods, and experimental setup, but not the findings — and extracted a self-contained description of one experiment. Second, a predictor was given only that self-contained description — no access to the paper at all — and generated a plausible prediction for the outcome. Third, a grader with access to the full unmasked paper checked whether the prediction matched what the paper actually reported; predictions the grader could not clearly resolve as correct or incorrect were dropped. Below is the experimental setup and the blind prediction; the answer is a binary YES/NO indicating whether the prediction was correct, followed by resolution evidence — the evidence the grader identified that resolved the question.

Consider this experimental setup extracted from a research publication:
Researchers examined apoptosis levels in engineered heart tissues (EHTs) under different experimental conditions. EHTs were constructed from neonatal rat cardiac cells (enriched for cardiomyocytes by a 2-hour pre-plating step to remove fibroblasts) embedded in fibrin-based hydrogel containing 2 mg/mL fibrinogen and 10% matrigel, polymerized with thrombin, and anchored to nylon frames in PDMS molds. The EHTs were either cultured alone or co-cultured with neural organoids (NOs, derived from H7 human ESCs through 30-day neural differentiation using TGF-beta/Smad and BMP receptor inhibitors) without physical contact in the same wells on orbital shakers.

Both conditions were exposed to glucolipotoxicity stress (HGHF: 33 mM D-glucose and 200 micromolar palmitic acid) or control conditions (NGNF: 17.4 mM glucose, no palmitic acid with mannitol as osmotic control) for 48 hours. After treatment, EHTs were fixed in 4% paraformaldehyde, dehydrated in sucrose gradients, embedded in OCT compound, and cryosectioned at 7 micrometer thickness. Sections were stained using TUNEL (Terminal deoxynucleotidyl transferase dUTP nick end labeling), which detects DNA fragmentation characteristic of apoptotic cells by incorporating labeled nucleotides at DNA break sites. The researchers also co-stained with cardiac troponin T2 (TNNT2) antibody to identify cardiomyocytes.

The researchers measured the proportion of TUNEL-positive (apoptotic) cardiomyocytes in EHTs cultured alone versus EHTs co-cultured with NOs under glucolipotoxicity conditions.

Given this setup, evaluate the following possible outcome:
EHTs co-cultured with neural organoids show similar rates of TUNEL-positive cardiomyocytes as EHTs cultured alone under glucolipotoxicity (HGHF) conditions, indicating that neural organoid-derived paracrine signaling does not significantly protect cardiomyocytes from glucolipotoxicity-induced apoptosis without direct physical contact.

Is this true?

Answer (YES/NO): NO